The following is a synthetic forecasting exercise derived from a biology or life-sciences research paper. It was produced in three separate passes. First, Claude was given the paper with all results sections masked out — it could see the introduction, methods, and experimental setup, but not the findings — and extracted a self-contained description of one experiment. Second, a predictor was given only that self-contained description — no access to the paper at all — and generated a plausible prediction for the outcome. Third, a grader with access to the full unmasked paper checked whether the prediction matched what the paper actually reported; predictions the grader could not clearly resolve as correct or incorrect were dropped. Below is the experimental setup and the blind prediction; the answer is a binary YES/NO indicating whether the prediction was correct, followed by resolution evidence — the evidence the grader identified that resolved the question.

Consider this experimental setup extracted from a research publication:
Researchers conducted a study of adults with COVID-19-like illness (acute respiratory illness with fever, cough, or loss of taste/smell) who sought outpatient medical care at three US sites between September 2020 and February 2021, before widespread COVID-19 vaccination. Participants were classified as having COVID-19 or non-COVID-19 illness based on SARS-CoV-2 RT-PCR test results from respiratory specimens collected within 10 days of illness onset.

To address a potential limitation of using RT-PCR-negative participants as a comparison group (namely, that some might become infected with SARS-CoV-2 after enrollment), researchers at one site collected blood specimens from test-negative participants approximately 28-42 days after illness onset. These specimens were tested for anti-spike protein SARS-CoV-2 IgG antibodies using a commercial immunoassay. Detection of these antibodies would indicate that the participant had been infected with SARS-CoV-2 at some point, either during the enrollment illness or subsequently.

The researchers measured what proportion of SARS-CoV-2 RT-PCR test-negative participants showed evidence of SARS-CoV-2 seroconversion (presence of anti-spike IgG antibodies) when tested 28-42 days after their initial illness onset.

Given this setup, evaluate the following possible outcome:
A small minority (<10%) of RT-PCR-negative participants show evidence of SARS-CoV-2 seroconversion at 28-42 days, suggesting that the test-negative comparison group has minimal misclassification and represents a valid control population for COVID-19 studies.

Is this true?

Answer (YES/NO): NO